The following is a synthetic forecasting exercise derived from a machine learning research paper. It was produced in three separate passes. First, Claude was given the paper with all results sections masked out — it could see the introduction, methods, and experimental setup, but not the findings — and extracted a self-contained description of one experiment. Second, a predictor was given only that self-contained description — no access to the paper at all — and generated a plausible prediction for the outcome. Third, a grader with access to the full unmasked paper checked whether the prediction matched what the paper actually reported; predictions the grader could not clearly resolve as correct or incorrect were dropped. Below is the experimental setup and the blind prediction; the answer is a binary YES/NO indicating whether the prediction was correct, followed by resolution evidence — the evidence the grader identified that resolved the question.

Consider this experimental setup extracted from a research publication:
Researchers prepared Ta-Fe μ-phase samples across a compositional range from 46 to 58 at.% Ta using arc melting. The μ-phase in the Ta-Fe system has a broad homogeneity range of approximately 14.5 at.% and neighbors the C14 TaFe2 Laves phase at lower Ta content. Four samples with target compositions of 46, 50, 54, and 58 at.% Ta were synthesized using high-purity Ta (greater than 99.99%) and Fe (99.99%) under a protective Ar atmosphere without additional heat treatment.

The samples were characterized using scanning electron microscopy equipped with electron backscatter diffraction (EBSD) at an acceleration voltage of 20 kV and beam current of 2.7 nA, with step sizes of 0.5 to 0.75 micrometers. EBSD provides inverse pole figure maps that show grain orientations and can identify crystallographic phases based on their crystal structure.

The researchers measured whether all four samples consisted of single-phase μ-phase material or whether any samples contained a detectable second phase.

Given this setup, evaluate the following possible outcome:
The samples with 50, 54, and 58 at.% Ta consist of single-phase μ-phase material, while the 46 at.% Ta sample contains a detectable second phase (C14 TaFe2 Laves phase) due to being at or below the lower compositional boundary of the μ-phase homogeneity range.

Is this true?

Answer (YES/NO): YES